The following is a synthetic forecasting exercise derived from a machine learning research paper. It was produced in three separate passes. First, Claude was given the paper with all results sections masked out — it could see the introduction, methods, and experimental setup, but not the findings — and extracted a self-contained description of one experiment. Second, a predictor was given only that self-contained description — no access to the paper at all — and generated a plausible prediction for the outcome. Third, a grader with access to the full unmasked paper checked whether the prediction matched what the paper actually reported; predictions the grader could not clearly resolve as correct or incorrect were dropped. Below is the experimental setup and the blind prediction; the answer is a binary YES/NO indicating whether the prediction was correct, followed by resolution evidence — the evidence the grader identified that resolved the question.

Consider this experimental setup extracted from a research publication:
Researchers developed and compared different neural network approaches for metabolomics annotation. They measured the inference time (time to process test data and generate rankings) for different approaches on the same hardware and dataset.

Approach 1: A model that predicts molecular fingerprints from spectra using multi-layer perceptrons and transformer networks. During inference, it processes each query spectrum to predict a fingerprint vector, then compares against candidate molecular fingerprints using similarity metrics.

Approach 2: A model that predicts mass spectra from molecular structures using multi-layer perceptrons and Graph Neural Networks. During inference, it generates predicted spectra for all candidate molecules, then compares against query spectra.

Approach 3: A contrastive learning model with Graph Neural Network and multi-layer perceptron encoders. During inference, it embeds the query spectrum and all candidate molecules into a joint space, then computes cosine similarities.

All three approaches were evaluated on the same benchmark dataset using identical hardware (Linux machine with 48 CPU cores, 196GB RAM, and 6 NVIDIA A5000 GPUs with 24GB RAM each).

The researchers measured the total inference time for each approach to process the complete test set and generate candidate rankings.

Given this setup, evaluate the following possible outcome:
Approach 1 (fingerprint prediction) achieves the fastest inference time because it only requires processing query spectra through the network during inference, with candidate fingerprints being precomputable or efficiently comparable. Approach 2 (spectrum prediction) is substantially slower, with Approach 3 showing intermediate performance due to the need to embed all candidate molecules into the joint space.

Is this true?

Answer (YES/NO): NO